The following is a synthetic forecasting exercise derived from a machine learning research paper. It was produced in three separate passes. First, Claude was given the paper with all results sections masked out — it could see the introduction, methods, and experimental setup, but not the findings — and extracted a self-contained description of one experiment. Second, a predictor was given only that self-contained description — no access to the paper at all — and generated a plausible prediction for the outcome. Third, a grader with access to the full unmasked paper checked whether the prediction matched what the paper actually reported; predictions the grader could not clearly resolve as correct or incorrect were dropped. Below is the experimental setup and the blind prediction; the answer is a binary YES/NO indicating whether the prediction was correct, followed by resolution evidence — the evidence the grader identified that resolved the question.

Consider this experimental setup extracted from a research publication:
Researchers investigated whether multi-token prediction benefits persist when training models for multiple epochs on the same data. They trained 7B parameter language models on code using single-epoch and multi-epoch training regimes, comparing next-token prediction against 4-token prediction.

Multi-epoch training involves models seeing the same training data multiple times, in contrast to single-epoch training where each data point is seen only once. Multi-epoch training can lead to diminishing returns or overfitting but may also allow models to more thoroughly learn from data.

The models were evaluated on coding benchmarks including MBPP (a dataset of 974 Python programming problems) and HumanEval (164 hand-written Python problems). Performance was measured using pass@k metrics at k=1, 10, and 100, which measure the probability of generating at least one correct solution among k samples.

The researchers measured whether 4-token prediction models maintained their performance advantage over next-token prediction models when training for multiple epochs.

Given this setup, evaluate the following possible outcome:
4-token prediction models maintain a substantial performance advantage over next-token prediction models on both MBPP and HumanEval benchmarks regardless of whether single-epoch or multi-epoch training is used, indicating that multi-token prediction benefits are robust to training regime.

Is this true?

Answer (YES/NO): NO